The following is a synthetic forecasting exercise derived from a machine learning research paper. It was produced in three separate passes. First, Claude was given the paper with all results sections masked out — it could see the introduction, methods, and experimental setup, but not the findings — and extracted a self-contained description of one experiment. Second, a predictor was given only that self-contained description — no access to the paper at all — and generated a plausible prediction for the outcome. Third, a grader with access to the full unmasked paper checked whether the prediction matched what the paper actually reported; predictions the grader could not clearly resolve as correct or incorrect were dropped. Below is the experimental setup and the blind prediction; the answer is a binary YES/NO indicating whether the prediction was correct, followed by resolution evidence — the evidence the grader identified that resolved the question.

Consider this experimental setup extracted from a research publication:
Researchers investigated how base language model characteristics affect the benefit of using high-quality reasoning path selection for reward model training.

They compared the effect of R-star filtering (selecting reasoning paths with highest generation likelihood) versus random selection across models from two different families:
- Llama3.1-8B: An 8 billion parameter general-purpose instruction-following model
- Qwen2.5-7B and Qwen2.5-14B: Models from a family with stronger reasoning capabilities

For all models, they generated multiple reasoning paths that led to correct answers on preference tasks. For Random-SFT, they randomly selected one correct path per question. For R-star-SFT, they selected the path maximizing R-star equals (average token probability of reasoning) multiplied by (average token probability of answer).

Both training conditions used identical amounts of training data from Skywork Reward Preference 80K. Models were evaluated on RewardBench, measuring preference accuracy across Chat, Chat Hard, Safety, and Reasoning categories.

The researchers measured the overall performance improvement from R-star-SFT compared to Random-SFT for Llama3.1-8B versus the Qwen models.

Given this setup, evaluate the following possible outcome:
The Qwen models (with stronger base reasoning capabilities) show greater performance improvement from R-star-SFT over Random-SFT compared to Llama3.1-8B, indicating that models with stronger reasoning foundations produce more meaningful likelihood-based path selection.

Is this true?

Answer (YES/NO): YES